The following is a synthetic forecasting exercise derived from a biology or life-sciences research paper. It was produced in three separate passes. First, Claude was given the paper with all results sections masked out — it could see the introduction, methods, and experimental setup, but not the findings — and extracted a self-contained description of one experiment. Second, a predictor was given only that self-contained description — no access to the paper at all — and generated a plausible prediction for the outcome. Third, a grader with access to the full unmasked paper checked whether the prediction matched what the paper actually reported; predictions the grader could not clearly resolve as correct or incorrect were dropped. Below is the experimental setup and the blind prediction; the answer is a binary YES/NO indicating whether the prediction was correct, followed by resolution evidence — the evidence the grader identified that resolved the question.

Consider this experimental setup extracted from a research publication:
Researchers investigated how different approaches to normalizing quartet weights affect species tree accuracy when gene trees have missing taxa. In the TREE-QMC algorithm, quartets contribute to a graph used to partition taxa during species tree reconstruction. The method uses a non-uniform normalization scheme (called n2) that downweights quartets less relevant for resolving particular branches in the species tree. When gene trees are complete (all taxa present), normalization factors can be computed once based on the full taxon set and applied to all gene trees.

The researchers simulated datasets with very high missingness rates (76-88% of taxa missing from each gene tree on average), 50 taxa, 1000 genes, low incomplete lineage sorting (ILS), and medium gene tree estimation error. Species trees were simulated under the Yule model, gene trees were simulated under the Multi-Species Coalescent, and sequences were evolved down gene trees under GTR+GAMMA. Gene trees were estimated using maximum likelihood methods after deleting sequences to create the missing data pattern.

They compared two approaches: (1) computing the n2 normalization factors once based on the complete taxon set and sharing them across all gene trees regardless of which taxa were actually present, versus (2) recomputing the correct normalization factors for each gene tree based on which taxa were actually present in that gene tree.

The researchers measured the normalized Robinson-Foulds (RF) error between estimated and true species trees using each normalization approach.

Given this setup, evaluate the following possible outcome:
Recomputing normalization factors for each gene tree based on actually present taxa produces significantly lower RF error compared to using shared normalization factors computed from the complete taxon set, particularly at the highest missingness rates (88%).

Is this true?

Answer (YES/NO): NO